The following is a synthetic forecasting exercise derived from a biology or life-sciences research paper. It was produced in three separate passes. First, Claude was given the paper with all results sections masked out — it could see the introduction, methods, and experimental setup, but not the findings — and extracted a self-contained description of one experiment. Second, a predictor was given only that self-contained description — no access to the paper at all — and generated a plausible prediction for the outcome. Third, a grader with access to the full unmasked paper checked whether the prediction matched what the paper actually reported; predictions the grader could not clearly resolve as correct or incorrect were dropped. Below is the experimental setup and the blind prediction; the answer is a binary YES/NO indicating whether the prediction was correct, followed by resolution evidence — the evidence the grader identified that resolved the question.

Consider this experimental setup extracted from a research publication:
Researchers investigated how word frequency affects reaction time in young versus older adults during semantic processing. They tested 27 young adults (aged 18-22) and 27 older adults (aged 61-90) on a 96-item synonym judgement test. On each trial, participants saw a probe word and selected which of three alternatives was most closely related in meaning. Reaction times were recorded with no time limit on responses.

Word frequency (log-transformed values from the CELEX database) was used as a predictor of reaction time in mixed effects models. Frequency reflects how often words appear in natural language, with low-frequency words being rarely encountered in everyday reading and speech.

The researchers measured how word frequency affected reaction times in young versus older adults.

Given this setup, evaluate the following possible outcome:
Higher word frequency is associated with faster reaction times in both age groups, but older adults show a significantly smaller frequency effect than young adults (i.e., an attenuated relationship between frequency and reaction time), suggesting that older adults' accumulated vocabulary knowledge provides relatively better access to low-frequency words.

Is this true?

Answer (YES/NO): NO